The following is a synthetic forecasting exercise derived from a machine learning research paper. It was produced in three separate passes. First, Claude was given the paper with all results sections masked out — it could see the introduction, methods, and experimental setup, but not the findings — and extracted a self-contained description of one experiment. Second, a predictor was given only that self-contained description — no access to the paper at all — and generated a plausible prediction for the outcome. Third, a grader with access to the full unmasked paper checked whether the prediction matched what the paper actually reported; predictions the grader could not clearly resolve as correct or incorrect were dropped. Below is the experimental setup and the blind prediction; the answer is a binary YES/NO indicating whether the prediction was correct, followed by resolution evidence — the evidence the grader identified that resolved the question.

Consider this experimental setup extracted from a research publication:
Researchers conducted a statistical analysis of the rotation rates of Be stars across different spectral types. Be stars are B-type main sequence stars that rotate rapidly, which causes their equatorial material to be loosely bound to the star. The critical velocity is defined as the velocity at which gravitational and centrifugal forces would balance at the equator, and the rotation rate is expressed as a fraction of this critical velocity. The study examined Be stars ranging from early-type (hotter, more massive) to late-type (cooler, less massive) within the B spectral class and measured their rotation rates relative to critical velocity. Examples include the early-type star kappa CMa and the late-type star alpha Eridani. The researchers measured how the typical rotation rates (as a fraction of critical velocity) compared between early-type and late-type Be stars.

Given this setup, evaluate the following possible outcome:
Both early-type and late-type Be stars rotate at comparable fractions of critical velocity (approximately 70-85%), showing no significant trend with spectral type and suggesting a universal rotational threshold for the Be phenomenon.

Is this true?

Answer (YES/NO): NO